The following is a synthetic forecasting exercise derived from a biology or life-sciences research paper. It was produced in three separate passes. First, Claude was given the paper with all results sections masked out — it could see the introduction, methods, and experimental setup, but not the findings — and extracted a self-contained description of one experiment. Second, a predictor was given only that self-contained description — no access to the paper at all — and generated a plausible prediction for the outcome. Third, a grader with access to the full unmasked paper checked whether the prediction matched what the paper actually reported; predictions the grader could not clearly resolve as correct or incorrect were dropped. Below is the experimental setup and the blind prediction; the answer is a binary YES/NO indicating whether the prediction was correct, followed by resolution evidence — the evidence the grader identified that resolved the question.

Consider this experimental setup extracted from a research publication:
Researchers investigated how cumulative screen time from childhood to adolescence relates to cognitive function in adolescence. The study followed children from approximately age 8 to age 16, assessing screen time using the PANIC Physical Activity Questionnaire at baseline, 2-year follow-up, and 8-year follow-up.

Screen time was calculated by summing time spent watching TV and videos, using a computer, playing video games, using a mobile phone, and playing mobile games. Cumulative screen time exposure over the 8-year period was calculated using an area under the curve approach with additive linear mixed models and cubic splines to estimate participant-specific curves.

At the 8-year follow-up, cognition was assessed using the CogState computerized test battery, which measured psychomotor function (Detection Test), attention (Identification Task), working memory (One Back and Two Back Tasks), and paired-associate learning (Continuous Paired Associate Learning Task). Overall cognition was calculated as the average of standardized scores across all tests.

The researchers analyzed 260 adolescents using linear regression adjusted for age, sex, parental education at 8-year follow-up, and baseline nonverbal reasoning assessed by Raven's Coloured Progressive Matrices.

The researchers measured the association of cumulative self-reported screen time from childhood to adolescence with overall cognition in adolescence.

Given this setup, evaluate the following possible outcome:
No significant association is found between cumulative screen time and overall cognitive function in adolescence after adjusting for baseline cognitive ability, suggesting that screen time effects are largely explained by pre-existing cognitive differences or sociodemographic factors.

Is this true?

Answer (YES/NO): NO